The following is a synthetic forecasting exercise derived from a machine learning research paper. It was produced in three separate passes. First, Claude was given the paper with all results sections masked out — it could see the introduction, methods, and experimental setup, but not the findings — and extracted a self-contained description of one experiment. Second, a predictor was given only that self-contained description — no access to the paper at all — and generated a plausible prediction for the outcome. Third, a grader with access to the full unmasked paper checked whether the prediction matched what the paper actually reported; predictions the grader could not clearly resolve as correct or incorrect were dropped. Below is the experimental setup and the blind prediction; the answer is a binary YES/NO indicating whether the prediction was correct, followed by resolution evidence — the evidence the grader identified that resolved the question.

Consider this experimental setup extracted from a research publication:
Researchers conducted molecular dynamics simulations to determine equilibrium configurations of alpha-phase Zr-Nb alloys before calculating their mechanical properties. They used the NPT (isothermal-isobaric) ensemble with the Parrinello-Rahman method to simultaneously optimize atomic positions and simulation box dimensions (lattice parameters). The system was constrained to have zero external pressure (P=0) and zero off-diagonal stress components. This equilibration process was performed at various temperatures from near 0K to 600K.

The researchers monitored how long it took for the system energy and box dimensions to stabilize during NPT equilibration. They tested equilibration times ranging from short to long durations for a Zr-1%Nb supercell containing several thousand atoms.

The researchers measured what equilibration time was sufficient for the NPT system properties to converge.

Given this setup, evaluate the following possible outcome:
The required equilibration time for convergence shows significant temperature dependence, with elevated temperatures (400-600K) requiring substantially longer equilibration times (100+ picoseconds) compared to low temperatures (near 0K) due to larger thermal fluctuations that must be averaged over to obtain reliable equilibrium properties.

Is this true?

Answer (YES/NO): NO